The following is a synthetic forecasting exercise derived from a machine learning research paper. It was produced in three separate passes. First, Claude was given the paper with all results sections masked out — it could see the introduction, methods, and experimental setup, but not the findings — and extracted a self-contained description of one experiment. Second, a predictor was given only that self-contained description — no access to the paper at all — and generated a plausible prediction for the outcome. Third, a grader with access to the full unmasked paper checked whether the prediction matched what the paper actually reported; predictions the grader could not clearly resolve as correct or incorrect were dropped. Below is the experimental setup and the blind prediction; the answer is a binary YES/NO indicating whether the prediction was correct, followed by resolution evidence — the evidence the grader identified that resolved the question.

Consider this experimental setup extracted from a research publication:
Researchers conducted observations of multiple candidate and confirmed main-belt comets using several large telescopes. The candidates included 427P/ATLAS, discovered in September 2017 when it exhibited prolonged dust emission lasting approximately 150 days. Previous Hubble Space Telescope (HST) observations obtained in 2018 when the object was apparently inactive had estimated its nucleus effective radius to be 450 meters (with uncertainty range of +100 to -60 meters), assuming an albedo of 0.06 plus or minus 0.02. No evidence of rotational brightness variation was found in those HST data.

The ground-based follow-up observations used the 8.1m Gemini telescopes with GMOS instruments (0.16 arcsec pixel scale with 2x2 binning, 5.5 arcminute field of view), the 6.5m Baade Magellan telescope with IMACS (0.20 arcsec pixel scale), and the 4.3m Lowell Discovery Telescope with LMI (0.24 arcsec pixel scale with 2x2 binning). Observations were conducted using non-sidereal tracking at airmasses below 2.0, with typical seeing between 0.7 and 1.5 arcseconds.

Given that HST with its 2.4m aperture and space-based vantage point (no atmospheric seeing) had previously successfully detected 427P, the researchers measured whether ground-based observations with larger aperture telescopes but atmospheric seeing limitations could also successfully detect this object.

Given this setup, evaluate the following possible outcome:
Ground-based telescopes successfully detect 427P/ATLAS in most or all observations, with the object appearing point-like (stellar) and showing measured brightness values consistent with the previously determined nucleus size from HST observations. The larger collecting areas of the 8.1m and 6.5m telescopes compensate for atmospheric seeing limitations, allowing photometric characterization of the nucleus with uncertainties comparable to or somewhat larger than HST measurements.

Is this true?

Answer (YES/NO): YES